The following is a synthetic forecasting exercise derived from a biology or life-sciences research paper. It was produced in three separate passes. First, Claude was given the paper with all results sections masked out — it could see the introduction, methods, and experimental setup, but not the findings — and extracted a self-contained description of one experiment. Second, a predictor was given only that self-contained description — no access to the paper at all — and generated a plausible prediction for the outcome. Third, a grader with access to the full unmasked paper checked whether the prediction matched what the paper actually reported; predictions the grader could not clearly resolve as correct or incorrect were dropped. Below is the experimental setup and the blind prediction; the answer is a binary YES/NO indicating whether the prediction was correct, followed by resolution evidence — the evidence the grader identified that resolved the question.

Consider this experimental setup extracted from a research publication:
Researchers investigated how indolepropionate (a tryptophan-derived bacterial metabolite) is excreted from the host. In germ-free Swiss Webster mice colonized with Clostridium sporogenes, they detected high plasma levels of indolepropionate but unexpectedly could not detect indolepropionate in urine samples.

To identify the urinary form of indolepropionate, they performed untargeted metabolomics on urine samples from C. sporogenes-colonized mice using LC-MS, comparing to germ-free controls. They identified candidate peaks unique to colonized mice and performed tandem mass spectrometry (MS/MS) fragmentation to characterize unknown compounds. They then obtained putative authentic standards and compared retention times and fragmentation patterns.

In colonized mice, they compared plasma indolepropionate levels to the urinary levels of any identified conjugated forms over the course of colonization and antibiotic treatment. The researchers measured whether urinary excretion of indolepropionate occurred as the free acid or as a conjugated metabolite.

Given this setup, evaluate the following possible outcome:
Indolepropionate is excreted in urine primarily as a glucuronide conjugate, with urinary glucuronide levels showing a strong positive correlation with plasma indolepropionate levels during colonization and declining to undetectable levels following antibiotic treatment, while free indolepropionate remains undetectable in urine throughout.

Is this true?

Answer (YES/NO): NO